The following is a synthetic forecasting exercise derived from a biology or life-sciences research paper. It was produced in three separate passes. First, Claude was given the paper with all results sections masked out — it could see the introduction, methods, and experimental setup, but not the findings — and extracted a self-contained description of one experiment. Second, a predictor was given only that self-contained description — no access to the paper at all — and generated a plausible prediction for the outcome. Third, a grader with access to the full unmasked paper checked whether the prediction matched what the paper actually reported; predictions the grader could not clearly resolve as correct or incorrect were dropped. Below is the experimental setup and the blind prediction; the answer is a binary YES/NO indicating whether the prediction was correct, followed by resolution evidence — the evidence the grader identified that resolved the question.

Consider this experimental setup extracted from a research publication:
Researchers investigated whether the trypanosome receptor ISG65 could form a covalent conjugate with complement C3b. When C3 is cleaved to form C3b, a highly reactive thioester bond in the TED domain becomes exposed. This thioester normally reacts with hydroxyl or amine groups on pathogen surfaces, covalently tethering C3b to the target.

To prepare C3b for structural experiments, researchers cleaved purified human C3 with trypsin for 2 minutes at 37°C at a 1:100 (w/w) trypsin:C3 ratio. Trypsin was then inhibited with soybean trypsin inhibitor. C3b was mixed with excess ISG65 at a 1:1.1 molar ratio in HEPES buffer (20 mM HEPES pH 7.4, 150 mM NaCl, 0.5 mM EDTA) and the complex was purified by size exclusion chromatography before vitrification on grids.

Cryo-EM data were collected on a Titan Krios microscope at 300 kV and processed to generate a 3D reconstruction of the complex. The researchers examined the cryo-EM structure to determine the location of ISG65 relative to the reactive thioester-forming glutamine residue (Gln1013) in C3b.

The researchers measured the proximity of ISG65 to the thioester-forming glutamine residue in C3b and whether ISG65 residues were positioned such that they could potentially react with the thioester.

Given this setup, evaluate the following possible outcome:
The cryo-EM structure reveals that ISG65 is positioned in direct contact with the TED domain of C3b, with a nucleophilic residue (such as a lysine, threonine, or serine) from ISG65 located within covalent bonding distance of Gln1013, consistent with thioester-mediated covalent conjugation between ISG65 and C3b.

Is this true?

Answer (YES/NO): NO